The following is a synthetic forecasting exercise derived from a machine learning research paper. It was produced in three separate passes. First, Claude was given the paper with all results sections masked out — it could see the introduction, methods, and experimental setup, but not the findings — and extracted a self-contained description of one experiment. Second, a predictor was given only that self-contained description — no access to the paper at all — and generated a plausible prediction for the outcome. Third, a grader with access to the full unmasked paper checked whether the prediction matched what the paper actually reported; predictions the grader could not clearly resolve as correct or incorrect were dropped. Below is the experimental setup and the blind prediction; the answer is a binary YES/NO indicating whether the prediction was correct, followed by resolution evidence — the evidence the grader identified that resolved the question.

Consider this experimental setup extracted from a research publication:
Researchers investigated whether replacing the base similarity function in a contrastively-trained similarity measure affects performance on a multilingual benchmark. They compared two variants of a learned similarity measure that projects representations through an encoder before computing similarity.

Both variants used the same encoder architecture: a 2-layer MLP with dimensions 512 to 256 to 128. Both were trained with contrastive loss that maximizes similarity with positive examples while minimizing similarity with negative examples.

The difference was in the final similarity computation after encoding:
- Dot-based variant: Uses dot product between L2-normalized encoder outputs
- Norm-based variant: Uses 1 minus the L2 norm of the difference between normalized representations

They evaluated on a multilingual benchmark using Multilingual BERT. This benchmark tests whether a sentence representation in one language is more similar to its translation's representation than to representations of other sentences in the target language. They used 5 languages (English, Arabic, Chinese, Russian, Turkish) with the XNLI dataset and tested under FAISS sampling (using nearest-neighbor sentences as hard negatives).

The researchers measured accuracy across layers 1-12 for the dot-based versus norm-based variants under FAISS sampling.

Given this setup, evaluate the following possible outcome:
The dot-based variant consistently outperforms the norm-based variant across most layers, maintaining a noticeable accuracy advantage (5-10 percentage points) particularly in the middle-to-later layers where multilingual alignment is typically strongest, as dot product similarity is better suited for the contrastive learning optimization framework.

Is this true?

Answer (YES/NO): NO